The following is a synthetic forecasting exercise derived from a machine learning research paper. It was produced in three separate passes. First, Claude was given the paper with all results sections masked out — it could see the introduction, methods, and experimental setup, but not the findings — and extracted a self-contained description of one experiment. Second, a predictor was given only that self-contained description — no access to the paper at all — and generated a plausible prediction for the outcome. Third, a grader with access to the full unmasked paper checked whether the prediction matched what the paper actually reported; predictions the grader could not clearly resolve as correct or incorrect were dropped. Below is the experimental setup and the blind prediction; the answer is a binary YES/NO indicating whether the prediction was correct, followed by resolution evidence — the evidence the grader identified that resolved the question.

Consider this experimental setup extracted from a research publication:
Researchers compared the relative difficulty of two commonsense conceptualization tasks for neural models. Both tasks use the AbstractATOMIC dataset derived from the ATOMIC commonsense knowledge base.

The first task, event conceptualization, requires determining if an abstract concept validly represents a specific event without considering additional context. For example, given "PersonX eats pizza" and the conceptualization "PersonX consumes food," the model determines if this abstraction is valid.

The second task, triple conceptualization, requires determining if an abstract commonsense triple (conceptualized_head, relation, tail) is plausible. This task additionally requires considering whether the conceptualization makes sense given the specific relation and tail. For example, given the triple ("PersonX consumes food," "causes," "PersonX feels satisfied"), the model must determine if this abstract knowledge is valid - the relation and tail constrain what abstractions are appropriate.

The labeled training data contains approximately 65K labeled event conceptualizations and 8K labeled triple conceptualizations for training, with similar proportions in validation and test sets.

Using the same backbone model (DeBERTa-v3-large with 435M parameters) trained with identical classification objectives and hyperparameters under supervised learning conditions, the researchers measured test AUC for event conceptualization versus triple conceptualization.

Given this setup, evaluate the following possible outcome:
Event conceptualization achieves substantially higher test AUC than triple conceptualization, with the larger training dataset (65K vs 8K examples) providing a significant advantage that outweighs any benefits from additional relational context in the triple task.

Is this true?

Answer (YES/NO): YES